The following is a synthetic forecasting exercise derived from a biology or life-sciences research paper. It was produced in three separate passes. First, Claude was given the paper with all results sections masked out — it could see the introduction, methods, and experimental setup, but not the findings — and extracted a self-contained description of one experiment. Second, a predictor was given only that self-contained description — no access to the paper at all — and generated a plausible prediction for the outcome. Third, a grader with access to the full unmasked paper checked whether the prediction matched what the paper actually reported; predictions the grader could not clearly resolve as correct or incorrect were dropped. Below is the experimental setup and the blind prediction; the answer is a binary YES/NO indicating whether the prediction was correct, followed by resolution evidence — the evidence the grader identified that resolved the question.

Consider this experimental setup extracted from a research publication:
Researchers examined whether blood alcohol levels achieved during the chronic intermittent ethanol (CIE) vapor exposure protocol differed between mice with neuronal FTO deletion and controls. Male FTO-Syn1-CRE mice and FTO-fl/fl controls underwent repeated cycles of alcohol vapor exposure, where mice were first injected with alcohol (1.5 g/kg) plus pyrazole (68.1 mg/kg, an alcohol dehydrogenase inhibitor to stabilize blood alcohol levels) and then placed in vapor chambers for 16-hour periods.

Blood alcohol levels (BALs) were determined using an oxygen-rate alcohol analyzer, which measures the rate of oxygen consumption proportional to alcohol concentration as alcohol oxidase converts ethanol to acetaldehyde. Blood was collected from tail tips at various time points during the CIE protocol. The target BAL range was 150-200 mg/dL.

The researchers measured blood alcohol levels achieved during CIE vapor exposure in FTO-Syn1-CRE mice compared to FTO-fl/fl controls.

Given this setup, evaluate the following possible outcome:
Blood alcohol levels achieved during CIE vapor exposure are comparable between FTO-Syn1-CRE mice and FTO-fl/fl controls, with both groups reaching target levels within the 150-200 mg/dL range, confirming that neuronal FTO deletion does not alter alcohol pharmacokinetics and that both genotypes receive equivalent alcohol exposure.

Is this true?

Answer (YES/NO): YES